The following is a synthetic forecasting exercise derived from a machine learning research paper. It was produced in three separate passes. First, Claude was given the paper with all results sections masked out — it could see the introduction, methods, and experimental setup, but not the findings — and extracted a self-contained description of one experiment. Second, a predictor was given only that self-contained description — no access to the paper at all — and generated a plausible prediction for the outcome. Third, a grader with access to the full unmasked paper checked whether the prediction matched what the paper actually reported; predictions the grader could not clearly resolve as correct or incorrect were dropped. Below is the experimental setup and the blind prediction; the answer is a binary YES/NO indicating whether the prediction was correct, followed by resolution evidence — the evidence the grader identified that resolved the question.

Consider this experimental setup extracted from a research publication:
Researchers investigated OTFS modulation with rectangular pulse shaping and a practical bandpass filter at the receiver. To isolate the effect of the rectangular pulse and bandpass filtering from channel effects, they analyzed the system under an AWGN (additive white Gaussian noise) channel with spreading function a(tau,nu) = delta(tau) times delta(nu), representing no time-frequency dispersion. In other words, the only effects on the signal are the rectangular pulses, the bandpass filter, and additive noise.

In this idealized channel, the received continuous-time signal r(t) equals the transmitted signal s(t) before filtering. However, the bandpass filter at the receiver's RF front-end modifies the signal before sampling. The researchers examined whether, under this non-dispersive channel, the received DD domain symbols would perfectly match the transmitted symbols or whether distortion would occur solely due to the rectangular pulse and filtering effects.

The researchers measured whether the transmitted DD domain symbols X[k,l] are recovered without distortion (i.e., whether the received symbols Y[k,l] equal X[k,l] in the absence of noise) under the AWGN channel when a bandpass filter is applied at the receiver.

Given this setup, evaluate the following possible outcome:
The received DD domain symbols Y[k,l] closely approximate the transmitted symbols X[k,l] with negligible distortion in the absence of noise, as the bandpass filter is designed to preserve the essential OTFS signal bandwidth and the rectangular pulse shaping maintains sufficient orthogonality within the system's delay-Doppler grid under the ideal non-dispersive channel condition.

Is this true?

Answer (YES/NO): NO